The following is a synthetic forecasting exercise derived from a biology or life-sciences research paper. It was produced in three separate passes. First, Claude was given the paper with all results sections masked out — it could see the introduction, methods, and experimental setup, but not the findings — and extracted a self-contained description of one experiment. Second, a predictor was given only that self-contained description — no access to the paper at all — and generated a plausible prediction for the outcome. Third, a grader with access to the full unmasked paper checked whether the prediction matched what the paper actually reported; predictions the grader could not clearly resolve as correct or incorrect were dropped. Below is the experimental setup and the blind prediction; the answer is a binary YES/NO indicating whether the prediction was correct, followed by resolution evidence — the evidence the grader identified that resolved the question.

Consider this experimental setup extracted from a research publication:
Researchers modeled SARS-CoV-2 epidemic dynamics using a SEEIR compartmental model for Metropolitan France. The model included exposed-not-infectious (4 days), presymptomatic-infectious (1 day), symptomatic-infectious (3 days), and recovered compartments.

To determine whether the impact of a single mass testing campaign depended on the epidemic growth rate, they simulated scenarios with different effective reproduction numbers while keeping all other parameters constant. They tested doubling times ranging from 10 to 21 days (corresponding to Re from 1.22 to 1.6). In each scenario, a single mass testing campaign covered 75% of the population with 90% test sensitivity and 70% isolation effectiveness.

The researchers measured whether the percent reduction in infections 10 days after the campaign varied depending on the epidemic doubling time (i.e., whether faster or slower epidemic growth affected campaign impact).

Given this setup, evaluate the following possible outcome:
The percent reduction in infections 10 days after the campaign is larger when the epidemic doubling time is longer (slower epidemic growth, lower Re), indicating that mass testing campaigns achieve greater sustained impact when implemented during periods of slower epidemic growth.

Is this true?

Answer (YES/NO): NO